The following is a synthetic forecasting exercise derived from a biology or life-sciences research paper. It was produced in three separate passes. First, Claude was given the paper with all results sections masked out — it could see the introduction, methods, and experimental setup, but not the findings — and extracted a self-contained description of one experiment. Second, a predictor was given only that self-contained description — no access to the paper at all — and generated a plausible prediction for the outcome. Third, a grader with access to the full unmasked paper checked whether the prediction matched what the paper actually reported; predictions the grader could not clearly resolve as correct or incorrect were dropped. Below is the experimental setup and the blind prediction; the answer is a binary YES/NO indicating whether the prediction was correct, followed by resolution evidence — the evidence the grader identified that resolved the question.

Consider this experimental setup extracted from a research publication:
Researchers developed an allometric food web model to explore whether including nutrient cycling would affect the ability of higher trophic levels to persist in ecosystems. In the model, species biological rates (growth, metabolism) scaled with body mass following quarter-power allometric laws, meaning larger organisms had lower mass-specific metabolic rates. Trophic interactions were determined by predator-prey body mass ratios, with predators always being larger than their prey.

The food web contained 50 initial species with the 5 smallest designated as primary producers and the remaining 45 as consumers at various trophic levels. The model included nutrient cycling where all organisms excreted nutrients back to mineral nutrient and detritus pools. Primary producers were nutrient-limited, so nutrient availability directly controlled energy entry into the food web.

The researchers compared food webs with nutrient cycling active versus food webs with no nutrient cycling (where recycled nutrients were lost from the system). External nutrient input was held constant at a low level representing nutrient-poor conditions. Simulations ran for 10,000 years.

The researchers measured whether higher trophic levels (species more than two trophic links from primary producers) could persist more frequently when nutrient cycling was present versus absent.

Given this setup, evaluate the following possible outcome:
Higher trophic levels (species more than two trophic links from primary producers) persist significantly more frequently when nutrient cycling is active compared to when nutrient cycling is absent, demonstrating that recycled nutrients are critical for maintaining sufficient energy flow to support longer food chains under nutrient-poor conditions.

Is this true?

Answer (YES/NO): YES